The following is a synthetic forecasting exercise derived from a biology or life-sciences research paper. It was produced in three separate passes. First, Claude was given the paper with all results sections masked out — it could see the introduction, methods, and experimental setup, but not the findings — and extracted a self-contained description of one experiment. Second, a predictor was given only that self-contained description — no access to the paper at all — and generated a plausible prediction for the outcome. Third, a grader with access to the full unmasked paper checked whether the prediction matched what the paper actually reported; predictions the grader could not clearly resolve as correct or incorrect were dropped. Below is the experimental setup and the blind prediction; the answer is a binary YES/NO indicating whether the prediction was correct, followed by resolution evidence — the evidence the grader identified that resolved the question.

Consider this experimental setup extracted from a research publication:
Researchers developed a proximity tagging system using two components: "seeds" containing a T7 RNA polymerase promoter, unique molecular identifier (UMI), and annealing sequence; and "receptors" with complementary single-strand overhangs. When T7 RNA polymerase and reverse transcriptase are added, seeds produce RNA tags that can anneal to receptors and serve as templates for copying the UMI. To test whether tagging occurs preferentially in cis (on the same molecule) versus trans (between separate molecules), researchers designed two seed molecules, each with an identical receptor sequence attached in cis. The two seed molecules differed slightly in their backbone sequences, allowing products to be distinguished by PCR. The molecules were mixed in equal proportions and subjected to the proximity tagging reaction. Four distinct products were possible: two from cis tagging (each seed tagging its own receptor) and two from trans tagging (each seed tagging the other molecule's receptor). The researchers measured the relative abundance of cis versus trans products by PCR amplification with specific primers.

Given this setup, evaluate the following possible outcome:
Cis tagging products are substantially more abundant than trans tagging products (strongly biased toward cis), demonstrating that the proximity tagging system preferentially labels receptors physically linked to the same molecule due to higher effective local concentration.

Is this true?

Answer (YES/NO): YES